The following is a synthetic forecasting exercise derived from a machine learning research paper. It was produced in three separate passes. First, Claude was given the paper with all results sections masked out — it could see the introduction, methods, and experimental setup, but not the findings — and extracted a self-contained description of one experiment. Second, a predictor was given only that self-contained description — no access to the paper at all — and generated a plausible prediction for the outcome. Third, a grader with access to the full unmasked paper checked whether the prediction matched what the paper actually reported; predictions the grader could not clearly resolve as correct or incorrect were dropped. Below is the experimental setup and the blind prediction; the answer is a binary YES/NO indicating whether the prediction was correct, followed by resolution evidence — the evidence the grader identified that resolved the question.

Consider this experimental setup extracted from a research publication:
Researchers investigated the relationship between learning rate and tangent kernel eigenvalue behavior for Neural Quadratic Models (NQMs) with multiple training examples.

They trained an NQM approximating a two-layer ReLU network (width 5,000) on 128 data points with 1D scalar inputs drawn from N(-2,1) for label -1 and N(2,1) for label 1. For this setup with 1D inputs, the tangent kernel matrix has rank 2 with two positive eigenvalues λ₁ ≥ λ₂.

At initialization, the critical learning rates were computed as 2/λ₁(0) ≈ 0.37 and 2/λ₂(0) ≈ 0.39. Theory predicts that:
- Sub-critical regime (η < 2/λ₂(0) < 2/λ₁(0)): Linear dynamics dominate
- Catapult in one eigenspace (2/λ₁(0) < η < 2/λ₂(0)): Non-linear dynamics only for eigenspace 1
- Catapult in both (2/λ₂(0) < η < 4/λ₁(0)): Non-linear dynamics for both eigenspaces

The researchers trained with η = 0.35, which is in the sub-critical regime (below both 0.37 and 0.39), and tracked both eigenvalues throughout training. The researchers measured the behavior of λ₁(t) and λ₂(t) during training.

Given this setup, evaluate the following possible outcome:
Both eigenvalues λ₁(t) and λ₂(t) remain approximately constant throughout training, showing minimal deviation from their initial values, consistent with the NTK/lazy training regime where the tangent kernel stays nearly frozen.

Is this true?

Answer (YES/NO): YES